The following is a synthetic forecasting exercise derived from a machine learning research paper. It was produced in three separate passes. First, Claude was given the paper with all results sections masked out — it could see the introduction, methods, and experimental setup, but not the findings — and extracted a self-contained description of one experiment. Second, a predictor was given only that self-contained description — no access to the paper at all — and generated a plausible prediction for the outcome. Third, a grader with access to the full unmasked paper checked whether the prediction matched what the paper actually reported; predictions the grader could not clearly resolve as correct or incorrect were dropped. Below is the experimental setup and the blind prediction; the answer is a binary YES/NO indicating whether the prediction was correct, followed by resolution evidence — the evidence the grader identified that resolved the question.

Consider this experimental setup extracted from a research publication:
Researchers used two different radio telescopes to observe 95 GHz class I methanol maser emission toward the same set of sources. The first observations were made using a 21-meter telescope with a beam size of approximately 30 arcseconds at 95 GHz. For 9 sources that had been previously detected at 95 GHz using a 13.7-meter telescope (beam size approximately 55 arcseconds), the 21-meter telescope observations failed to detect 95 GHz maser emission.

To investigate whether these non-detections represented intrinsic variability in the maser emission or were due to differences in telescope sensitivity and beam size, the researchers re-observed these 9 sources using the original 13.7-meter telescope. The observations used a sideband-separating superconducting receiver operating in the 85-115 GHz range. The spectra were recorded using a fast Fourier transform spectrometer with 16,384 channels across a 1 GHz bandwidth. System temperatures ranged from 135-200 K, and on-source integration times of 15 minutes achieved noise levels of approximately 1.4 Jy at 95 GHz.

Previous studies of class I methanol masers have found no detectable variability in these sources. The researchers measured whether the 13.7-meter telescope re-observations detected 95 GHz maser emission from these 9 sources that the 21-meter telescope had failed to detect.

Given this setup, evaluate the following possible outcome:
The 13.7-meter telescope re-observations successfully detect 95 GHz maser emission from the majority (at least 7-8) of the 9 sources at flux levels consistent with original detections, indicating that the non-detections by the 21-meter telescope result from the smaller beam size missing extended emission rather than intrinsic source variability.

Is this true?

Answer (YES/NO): NO